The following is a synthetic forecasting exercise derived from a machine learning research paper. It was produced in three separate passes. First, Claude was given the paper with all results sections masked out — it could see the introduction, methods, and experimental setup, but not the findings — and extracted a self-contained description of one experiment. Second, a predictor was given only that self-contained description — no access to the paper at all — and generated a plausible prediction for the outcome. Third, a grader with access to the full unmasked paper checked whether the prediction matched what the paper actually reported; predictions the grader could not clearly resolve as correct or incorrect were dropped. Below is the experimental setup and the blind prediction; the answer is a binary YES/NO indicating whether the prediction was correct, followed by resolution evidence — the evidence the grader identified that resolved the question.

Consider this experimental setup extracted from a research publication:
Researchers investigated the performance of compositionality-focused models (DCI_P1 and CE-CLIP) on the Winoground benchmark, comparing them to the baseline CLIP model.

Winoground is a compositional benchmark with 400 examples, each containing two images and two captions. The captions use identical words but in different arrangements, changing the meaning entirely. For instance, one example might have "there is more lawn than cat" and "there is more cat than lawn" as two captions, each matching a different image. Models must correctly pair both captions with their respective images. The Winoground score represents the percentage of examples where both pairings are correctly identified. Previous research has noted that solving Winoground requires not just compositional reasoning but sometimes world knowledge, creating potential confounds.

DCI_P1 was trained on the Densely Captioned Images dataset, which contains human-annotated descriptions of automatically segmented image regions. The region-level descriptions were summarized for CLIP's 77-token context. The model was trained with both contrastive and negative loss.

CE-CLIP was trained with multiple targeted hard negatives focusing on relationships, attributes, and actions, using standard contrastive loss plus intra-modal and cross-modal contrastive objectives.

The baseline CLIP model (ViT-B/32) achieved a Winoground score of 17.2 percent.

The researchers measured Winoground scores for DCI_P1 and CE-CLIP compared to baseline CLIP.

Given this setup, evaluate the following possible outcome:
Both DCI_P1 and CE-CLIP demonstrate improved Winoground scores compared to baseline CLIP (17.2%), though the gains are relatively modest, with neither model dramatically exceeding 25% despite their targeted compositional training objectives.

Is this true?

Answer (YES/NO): NO